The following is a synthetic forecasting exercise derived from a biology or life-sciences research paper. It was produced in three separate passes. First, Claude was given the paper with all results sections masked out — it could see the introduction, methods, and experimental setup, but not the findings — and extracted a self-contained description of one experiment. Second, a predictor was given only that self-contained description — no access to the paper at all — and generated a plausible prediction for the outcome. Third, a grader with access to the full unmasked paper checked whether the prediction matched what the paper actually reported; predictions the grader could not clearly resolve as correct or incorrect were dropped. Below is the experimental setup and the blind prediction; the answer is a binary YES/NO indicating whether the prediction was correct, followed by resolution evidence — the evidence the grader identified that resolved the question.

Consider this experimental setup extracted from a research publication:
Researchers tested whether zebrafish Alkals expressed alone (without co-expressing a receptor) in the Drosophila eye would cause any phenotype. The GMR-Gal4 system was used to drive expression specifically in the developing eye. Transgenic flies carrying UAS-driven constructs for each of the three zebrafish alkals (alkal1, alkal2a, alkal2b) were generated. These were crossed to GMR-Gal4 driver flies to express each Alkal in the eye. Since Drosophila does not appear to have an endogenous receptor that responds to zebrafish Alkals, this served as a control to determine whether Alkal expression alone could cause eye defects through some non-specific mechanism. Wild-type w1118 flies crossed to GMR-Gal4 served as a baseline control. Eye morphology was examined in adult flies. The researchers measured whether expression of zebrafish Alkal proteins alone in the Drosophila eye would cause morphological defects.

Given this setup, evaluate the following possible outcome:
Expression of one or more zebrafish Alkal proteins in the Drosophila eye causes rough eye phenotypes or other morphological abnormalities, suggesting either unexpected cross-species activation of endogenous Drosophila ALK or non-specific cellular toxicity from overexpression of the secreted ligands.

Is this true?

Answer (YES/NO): NO